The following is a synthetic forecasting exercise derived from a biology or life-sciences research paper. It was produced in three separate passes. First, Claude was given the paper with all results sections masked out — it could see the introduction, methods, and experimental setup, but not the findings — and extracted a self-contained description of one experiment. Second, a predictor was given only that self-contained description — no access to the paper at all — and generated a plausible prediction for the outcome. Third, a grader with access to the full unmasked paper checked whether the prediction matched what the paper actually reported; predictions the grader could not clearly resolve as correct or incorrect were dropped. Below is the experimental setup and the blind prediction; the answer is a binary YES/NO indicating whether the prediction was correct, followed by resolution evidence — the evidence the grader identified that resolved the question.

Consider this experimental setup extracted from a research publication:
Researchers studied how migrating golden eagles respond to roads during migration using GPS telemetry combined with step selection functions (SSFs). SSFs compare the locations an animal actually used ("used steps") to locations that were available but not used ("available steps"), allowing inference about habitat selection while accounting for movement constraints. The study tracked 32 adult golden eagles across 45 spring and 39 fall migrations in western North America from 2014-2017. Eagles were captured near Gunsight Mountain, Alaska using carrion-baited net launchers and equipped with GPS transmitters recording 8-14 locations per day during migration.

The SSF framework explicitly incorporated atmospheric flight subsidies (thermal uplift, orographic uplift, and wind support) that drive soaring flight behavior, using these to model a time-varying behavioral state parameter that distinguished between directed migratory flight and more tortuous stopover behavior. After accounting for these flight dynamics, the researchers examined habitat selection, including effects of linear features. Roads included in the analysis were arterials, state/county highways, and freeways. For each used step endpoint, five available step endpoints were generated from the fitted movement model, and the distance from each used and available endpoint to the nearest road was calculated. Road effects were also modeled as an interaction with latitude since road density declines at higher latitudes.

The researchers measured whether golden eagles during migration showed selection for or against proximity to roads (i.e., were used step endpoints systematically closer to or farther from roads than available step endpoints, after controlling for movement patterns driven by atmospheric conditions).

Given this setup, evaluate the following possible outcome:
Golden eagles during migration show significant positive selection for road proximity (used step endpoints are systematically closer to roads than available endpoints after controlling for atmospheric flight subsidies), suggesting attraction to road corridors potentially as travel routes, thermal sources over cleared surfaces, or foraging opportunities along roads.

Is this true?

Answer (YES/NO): YES